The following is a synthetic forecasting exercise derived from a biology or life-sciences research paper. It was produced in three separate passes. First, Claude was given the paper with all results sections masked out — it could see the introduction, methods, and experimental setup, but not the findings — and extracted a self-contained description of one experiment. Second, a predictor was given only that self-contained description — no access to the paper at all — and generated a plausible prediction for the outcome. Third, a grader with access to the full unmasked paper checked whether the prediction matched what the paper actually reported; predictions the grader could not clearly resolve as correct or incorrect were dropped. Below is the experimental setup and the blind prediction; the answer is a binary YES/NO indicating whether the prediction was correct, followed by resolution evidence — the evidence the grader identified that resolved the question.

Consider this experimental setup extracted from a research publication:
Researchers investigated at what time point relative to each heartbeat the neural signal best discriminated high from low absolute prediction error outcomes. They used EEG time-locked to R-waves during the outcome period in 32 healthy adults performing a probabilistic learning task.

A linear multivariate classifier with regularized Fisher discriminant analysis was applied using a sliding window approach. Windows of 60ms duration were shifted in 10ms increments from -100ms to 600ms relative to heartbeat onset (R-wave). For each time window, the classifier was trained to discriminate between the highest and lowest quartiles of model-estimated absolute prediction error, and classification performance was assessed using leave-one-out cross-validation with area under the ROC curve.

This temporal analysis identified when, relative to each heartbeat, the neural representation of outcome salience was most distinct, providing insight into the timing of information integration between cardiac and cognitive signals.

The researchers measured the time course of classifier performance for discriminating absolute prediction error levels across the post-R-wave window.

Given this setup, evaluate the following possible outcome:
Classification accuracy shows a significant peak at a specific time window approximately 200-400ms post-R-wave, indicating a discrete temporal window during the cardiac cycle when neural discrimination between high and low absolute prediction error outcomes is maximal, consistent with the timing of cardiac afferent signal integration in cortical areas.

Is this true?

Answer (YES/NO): NO